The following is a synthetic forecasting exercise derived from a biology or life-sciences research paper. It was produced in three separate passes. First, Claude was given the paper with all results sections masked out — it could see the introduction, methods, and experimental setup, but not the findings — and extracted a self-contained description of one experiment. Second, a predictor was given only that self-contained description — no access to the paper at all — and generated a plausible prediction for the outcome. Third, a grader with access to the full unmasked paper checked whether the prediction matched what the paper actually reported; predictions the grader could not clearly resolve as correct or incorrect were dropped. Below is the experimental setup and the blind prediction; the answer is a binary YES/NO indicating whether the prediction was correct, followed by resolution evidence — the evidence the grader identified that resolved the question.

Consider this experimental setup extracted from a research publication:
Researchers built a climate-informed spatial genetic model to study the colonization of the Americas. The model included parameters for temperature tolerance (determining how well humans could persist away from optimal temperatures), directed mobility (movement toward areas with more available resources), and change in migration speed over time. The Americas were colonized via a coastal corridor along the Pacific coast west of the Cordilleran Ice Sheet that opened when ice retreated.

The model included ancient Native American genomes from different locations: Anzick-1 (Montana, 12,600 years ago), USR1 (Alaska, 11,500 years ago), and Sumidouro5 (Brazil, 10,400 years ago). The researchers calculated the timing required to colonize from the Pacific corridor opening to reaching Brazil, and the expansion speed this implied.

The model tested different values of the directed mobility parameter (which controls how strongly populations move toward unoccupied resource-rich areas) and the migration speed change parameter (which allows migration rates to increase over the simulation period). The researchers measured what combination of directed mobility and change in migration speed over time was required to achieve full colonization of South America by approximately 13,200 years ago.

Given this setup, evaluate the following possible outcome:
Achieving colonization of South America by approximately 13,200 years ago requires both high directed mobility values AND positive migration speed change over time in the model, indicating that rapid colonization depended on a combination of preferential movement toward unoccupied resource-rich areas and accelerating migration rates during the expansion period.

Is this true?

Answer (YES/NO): YES